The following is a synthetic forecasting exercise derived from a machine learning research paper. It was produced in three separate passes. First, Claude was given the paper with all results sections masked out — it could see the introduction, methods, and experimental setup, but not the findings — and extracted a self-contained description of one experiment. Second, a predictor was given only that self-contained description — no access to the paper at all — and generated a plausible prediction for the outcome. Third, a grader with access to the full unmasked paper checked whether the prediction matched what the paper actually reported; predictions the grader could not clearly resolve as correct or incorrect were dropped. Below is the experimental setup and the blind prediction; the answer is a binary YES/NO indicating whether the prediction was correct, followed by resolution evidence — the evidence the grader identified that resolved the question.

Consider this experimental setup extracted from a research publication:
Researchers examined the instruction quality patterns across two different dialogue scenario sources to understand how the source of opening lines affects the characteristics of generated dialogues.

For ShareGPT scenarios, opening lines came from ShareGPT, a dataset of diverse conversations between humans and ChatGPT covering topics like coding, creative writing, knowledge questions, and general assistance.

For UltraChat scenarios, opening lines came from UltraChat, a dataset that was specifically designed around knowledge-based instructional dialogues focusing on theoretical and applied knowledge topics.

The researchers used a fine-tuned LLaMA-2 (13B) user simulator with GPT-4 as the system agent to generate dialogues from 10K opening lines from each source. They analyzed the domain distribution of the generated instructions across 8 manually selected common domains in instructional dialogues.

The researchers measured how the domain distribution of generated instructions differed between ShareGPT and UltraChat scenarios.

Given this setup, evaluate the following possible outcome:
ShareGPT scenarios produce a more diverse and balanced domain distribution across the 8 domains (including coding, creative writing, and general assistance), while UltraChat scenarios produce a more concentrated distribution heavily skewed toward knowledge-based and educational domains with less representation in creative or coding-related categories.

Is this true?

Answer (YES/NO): YES